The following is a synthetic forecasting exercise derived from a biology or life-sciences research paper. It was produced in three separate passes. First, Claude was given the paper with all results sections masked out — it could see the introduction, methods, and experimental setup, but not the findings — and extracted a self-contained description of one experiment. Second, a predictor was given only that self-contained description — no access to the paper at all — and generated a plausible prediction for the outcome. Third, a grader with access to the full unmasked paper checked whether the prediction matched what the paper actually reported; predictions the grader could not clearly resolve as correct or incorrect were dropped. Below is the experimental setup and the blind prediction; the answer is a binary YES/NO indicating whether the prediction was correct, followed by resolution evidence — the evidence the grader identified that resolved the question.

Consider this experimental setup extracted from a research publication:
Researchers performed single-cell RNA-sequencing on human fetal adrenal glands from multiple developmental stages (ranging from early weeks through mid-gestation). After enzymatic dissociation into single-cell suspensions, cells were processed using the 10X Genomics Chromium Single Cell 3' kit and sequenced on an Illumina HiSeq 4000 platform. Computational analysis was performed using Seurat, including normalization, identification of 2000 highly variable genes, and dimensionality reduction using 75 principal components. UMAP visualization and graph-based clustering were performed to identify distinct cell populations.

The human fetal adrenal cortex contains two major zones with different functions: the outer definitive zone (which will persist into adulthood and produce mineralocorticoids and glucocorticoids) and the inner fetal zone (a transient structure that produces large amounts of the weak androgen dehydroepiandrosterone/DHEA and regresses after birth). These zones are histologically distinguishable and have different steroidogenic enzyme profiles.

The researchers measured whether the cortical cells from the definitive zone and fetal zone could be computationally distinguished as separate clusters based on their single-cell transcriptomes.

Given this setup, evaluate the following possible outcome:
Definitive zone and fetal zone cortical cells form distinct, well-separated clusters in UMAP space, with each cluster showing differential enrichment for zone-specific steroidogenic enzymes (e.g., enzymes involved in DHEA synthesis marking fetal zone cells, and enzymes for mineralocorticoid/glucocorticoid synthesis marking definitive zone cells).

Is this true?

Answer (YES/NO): YES